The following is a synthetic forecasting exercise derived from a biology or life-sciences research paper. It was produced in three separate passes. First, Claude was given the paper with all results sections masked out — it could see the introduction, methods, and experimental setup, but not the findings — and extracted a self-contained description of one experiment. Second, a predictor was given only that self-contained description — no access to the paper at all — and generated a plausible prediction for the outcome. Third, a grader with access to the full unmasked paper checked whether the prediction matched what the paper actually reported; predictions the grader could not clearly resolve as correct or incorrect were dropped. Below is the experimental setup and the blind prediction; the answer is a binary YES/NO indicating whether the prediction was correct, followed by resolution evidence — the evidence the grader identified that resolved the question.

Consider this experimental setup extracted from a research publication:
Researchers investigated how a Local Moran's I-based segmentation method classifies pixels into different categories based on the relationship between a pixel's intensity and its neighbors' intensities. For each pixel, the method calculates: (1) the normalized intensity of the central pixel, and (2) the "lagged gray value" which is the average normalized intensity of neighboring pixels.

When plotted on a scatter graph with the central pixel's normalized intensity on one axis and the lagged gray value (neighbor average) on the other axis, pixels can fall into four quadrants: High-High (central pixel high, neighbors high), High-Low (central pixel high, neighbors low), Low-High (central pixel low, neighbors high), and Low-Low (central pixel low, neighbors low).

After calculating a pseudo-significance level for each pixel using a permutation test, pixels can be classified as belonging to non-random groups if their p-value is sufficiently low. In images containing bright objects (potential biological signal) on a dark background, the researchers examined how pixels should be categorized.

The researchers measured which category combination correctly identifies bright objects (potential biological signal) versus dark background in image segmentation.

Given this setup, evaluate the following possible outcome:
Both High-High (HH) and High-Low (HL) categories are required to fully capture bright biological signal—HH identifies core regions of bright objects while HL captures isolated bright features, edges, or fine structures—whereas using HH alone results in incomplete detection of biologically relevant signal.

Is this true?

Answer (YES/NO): NO